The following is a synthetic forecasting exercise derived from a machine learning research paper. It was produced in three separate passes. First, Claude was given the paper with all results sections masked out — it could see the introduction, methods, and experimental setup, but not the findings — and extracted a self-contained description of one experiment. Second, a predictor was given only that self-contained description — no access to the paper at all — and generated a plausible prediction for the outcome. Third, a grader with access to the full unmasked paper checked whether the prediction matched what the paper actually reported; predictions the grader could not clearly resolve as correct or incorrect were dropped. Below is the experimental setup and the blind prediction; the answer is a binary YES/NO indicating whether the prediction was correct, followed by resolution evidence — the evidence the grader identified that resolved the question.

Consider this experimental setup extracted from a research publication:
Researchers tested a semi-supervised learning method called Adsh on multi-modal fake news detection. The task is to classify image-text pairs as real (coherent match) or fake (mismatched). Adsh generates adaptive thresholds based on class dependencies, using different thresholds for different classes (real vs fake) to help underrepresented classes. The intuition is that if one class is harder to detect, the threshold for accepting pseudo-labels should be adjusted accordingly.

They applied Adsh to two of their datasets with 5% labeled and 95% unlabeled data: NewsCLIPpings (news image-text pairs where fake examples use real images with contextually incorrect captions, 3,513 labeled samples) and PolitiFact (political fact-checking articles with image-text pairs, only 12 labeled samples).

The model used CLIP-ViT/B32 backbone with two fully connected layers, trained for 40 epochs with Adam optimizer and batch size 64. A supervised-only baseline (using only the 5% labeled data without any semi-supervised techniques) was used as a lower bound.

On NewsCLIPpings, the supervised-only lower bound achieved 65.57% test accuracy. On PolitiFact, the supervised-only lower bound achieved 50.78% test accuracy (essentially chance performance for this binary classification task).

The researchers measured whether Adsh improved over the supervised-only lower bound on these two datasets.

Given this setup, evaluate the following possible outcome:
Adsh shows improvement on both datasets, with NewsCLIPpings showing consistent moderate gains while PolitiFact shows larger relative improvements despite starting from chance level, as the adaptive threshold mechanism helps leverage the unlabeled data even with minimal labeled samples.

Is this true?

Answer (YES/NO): NO